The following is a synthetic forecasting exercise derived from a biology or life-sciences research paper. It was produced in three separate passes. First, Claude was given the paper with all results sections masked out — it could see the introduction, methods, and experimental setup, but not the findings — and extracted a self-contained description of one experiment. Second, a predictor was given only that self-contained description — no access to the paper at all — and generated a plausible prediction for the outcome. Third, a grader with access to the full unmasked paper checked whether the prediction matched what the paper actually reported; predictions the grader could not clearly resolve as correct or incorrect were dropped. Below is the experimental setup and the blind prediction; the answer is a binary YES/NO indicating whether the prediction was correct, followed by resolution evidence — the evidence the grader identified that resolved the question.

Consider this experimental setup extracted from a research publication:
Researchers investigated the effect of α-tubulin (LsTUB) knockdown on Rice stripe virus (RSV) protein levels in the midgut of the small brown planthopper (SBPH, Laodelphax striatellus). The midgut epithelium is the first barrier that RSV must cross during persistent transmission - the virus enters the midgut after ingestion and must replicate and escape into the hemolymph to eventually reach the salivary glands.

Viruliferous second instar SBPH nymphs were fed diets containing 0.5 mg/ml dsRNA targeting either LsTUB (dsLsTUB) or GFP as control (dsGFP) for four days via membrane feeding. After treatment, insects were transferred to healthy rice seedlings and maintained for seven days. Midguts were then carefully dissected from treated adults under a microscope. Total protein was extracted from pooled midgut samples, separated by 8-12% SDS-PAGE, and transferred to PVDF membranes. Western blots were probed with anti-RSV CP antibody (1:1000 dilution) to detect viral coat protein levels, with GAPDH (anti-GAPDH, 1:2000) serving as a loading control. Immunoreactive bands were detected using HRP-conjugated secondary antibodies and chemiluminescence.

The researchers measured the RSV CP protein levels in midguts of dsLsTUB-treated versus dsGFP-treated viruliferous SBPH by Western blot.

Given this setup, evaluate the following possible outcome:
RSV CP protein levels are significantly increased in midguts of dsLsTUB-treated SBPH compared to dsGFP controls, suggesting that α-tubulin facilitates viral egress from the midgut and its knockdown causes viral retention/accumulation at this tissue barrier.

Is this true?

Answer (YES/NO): NO